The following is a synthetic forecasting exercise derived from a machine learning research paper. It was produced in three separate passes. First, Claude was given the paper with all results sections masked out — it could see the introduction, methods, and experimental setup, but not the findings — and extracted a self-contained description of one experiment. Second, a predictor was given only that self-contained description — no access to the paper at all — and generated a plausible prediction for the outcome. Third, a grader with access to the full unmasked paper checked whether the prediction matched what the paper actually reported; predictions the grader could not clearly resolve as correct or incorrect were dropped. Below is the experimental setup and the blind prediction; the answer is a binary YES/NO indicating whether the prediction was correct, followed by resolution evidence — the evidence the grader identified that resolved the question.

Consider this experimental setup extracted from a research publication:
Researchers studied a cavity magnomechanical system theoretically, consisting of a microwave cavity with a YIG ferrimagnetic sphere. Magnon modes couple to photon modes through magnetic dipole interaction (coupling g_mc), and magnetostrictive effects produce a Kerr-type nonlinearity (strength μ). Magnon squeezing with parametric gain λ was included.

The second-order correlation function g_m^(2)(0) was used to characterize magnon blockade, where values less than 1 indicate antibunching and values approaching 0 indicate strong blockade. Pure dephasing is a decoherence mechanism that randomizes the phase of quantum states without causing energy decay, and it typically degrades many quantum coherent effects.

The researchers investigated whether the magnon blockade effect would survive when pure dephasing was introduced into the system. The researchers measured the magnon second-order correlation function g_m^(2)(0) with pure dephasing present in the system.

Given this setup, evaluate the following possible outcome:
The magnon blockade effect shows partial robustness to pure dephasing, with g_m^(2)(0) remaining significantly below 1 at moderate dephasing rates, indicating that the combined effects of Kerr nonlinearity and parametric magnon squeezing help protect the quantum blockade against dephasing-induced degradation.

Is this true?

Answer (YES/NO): YES